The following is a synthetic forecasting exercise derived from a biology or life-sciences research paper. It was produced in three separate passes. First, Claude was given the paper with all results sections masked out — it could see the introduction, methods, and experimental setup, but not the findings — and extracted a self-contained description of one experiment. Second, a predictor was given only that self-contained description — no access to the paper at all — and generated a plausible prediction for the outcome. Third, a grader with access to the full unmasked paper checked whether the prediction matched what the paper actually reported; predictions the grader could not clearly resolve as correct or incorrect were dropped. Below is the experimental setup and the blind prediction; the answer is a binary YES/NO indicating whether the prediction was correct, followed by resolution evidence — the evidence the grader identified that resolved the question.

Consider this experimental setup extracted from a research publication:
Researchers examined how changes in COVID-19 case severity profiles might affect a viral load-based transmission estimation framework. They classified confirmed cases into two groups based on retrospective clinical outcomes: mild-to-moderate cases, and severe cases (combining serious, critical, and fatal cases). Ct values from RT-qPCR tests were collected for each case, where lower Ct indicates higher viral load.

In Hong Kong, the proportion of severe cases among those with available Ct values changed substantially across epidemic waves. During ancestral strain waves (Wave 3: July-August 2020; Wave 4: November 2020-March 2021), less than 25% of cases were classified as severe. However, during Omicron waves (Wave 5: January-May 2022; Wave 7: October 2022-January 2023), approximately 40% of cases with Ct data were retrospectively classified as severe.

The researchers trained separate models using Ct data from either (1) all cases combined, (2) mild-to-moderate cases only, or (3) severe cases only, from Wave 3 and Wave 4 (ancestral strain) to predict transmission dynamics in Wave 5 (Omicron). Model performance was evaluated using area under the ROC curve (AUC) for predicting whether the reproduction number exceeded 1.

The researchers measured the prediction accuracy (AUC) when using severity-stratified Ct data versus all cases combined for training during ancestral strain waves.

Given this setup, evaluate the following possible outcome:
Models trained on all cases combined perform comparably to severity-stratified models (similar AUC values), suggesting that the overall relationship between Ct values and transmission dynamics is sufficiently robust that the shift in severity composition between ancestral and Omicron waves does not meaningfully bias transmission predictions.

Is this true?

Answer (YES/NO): NO